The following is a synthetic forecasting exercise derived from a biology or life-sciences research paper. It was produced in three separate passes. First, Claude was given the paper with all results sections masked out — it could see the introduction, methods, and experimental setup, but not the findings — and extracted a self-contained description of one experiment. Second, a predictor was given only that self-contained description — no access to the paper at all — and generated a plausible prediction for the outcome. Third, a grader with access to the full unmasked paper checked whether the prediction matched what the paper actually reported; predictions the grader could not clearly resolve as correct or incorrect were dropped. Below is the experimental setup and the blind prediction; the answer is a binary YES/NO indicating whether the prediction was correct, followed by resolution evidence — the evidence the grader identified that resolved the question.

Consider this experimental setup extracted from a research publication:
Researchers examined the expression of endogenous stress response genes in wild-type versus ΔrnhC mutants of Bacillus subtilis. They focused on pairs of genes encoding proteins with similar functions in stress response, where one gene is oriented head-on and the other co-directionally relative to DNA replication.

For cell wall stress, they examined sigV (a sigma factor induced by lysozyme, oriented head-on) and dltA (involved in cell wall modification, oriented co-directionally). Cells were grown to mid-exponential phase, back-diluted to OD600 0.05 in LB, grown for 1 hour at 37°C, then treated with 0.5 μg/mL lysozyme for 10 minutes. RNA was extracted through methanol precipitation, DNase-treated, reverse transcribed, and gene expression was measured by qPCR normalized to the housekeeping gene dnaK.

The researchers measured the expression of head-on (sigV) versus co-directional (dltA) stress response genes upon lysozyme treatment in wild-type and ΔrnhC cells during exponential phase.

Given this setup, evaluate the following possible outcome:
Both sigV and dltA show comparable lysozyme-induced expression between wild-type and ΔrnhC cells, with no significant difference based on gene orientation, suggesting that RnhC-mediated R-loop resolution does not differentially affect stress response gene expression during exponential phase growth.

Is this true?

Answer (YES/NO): NO